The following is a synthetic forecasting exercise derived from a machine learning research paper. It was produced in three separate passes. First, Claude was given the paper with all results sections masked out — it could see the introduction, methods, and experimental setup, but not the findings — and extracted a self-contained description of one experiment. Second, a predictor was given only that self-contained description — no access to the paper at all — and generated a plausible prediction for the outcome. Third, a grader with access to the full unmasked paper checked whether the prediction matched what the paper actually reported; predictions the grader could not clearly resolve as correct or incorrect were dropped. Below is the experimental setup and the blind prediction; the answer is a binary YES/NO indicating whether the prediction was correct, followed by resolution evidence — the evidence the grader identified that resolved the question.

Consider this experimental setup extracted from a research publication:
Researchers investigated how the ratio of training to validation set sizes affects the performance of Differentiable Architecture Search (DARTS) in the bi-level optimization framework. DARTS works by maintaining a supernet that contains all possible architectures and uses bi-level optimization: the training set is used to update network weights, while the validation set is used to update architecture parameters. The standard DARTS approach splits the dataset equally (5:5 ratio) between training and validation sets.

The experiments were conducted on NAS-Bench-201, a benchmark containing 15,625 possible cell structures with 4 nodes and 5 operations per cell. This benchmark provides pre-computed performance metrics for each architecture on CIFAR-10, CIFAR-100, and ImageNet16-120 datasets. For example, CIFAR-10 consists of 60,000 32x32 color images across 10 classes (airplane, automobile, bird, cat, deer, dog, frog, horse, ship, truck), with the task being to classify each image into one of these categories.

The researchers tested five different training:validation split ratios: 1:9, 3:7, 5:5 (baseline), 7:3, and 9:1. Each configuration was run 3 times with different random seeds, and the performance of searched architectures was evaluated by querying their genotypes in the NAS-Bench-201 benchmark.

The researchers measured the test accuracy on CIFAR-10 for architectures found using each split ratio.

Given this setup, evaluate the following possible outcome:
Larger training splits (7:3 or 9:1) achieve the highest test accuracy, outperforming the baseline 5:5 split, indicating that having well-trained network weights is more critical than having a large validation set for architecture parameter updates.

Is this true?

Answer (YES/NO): YES